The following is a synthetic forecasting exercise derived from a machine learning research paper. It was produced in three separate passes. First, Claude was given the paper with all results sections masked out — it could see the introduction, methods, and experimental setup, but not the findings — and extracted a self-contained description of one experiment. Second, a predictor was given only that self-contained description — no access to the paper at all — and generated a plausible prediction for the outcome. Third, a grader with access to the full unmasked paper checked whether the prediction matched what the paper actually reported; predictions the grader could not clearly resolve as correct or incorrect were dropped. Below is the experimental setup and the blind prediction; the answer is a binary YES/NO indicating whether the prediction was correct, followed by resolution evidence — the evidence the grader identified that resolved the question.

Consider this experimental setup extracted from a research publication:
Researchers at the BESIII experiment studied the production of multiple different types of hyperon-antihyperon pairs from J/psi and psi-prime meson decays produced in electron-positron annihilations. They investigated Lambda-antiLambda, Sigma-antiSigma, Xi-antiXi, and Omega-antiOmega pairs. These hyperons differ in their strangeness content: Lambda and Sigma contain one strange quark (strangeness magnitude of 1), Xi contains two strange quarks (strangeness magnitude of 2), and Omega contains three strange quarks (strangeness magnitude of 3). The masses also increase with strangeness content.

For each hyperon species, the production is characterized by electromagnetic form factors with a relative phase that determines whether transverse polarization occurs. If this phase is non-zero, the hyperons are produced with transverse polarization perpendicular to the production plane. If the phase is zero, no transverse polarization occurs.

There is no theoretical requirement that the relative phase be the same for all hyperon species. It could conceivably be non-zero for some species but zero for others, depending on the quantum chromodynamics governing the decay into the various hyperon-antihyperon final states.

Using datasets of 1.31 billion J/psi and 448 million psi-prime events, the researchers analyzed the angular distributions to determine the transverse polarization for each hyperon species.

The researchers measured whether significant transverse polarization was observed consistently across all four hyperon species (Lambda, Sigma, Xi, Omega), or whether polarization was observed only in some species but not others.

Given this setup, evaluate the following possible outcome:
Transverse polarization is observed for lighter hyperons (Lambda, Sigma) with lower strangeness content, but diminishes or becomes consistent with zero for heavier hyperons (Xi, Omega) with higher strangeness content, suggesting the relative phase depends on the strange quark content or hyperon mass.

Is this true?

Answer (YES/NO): NO